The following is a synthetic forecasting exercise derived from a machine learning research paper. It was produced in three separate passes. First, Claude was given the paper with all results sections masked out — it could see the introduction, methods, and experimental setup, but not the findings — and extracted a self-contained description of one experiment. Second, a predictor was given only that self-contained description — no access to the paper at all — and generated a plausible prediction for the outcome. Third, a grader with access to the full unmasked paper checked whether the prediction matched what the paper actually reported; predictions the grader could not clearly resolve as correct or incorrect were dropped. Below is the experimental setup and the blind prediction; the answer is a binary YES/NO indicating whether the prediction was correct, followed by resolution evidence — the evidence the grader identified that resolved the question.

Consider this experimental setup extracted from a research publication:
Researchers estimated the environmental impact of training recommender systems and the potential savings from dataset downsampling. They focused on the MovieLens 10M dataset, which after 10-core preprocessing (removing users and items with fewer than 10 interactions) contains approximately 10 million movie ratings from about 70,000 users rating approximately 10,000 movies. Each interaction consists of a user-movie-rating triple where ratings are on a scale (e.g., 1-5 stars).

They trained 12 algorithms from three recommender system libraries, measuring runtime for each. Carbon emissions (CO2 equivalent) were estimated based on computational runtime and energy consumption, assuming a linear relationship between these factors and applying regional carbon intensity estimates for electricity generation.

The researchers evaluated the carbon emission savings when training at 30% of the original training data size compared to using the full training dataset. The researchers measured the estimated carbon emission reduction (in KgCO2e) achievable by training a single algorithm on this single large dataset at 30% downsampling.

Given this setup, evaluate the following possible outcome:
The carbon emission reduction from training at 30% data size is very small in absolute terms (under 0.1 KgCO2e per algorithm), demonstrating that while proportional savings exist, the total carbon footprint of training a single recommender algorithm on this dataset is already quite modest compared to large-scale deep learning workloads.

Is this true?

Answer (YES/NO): NO